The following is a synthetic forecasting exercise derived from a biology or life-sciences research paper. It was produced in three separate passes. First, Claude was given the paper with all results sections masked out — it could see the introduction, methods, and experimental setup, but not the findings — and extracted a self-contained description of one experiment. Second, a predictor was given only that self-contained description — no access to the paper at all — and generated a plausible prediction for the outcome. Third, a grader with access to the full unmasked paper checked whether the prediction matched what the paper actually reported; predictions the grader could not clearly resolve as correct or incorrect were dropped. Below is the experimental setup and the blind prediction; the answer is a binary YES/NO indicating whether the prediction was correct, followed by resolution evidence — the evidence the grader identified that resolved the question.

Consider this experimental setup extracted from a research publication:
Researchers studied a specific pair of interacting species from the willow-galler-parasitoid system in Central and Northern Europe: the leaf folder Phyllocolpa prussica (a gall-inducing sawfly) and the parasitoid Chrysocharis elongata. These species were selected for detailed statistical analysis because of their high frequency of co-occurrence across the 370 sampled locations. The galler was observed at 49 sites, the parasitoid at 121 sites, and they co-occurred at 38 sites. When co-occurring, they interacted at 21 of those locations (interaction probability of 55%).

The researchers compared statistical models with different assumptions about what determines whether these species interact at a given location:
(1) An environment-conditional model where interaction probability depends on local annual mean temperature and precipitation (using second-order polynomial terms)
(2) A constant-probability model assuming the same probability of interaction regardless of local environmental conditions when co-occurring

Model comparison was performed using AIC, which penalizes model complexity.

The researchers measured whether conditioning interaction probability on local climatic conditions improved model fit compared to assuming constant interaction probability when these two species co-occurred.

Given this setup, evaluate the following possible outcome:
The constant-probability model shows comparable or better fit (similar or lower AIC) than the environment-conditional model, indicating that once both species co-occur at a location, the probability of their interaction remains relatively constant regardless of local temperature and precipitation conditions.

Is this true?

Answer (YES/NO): YES